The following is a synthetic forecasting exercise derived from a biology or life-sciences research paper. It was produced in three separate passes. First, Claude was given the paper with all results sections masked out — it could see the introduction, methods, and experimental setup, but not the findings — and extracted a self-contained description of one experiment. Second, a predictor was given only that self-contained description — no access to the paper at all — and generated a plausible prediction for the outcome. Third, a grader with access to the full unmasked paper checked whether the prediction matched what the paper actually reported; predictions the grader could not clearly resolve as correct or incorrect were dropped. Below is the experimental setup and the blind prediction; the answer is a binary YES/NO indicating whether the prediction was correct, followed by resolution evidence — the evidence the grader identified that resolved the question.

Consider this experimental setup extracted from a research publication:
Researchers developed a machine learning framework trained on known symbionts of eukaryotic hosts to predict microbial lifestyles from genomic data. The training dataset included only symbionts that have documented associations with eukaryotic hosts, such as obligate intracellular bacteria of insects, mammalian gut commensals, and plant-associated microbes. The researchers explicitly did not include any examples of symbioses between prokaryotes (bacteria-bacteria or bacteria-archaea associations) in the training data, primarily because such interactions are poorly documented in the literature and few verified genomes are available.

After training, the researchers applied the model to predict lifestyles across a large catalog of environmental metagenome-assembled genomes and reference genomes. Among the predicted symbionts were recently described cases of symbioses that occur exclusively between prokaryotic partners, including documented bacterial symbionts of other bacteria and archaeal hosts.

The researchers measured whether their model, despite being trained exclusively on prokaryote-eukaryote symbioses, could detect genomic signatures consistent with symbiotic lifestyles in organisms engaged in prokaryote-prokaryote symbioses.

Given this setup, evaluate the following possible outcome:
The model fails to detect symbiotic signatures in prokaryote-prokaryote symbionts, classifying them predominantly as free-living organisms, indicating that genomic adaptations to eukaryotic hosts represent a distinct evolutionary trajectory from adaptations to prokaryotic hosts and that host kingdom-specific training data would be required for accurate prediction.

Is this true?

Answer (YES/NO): NO